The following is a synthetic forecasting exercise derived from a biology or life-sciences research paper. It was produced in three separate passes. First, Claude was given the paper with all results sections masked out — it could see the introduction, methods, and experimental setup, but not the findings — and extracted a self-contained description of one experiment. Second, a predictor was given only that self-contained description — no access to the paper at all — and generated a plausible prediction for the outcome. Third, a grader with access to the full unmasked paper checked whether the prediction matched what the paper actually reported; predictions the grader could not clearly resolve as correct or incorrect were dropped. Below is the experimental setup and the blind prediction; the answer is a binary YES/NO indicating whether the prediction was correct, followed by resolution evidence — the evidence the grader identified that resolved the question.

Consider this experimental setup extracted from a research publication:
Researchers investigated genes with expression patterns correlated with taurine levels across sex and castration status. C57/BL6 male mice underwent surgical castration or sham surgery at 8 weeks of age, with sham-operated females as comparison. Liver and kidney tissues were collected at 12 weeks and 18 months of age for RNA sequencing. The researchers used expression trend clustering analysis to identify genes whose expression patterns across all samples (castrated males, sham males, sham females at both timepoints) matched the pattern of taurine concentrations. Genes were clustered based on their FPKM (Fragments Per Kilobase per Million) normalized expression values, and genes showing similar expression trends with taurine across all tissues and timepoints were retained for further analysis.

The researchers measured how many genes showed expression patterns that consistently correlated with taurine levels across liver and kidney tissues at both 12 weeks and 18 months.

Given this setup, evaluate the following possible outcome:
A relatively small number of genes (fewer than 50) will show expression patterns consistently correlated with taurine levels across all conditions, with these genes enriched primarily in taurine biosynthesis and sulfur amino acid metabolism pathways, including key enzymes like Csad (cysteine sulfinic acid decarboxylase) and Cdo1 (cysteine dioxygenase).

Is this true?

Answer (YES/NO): NO